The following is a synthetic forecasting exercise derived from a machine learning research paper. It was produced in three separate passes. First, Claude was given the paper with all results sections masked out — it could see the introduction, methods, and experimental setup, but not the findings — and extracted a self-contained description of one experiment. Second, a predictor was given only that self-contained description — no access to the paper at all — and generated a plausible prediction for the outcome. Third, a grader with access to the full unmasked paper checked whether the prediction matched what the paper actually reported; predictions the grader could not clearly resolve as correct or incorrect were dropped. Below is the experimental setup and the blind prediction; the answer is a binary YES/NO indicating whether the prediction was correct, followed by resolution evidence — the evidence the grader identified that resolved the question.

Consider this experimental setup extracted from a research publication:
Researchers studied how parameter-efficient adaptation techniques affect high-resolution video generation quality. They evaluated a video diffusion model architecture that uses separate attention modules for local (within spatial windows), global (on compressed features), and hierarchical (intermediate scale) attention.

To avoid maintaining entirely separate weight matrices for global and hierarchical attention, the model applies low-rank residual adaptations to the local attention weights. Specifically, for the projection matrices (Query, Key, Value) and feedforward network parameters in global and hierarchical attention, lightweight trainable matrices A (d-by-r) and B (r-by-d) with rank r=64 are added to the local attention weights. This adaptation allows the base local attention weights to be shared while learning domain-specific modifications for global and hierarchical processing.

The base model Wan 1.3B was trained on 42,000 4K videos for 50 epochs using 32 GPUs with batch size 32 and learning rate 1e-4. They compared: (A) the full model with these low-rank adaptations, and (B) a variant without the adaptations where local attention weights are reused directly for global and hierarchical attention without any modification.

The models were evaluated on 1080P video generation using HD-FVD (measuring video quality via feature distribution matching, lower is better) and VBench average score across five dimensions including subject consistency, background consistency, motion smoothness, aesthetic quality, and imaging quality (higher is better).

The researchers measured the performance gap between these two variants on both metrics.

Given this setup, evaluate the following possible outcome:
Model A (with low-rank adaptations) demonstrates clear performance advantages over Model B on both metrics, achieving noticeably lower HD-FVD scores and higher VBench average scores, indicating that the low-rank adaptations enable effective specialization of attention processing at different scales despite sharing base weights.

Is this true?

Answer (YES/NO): NO